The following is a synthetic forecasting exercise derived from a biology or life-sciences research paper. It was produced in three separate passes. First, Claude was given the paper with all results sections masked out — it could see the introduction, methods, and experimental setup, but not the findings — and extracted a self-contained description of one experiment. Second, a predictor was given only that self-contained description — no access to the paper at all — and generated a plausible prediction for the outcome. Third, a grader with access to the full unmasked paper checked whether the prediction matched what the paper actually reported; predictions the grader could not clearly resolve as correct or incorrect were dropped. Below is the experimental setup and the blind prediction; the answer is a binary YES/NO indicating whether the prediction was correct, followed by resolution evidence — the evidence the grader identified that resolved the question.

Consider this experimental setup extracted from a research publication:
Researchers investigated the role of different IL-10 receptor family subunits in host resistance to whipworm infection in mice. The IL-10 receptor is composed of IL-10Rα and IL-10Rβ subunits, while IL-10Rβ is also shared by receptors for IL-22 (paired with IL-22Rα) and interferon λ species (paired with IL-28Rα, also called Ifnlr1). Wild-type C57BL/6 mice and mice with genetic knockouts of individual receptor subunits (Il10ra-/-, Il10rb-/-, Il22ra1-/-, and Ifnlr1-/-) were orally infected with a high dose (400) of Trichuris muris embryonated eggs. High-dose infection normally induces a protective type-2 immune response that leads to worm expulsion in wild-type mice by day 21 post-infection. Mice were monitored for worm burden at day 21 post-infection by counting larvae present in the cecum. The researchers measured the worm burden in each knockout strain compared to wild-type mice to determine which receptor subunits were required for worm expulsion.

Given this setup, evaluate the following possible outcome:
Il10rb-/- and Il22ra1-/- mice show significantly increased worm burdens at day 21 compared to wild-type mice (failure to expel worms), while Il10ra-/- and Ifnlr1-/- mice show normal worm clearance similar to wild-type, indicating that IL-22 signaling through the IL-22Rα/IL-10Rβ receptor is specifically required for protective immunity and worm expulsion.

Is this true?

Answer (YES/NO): NO